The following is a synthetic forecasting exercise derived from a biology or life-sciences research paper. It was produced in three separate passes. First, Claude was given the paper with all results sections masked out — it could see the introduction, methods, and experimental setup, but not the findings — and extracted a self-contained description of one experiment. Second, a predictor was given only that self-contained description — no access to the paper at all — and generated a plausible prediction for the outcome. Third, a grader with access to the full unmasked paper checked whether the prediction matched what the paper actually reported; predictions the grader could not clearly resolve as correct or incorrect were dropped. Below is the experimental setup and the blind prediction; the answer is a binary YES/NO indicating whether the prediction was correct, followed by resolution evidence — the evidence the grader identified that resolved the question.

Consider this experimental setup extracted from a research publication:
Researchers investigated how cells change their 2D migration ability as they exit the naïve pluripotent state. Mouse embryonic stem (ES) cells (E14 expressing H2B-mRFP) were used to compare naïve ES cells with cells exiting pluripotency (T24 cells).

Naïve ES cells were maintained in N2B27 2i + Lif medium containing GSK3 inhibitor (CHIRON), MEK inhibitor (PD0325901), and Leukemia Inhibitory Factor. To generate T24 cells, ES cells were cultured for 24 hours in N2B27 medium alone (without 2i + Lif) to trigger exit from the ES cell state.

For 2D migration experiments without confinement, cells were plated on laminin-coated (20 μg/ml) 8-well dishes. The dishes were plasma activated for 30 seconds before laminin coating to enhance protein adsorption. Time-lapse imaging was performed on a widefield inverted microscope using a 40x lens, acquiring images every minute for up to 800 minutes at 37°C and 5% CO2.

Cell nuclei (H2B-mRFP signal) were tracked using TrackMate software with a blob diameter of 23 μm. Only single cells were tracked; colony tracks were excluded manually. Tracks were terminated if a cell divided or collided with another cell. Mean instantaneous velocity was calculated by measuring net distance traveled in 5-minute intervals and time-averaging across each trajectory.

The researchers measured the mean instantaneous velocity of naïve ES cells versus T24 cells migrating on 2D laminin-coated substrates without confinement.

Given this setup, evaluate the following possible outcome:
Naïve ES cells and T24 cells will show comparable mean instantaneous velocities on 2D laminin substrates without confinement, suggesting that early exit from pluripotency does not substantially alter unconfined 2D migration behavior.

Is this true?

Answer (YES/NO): NO